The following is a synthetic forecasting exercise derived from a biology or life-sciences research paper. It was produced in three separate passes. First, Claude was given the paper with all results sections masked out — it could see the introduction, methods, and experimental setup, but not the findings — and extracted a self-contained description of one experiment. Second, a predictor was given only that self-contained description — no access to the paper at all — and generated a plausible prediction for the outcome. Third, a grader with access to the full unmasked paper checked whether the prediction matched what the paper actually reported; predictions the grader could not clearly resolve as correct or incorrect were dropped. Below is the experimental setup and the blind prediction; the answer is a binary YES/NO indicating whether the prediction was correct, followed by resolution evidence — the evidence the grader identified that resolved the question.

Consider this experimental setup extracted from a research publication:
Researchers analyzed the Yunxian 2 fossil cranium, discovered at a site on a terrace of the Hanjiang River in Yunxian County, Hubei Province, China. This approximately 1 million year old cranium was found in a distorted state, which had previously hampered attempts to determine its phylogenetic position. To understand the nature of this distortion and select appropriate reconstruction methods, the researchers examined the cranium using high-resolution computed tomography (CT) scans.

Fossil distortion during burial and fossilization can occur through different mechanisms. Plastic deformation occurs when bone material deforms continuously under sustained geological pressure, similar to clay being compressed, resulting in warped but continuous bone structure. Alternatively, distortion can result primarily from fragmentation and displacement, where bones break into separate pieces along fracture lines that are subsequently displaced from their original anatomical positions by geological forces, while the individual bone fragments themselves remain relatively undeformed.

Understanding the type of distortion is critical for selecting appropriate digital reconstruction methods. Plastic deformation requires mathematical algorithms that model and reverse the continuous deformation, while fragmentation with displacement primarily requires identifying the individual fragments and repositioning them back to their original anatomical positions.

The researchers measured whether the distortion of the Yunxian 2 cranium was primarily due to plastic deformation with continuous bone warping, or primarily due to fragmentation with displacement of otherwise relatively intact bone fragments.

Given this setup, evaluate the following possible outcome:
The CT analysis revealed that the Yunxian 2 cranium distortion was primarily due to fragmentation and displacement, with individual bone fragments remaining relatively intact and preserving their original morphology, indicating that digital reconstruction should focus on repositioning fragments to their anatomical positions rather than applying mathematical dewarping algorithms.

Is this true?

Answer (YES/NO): YES